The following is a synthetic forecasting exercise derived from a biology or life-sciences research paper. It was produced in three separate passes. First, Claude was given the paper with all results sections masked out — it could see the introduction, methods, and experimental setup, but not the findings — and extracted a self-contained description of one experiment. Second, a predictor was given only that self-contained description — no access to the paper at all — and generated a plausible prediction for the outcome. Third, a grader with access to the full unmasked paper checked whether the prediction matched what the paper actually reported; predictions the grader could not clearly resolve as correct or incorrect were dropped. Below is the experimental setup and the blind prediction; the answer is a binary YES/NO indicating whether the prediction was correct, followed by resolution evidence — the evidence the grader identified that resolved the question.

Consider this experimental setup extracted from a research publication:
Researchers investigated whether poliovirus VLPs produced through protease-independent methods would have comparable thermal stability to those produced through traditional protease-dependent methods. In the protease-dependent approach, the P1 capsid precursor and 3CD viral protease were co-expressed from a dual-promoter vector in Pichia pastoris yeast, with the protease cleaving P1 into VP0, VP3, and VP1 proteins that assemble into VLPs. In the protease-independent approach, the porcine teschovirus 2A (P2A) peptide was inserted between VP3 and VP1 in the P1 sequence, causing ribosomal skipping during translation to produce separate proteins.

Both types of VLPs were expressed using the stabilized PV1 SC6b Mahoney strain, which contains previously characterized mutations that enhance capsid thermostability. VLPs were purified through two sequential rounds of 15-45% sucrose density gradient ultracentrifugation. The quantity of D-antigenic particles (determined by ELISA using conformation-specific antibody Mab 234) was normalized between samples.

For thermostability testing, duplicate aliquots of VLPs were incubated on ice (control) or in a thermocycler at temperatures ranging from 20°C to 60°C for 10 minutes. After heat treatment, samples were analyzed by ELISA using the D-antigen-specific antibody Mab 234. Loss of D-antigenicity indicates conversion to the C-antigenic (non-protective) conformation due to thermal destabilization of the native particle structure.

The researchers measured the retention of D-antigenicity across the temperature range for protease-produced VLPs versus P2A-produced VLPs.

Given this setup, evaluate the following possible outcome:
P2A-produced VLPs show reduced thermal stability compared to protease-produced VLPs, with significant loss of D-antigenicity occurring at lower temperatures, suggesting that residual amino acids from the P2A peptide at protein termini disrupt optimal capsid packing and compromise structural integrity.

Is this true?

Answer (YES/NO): NO